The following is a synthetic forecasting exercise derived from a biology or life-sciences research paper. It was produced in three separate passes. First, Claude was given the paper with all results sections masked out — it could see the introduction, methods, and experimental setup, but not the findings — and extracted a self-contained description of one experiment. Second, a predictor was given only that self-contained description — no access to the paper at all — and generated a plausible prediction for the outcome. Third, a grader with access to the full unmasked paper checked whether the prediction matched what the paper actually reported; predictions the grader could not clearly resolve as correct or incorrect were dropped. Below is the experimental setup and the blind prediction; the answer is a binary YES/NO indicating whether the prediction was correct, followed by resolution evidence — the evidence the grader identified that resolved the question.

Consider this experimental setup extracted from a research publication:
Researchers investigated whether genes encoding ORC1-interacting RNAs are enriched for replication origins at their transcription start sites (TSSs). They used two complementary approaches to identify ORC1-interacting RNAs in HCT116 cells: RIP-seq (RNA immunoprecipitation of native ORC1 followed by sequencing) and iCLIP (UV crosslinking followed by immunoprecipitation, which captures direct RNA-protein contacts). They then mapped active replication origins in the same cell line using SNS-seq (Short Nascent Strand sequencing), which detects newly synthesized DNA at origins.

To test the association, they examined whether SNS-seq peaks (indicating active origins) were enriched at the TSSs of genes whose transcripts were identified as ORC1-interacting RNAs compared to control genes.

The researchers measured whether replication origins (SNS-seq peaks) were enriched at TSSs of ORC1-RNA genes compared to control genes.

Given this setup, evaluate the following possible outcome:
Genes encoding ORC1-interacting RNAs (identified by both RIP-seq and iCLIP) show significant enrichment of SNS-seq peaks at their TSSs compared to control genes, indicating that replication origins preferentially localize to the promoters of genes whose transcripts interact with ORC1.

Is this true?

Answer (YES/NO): YES